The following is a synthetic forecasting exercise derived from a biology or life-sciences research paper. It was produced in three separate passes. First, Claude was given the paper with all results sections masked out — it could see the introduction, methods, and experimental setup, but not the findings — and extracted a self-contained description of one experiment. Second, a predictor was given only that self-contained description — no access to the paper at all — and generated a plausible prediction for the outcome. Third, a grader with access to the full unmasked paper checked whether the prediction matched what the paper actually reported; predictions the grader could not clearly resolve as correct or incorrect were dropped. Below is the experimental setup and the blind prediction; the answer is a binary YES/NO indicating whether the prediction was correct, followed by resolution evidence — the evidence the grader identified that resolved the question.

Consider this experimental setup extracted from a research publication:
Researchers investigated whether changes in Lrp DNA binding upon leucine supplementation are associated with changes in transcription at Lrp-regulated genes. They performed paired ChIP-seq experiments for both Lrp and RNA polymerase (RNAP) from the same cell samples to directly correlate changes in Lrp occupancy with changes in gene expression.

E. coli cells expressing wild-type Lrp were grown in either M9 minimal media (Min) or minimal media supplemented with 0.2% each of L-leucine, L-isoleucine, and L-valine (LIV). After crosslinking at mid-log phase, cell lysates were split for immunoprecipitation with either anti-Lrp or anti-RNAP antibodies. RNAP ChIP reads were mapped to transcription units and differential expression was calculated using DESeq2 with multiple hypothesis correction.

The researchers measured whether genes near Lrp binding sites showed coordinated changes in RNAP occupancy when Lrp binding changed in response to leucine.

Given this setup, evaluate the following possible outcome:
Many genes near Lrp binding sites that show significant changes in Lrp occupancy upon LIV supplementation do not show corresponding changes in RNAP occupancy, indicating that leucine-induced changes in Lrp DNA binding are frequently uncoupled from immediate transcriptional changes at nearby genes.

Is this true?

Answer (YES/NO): NO